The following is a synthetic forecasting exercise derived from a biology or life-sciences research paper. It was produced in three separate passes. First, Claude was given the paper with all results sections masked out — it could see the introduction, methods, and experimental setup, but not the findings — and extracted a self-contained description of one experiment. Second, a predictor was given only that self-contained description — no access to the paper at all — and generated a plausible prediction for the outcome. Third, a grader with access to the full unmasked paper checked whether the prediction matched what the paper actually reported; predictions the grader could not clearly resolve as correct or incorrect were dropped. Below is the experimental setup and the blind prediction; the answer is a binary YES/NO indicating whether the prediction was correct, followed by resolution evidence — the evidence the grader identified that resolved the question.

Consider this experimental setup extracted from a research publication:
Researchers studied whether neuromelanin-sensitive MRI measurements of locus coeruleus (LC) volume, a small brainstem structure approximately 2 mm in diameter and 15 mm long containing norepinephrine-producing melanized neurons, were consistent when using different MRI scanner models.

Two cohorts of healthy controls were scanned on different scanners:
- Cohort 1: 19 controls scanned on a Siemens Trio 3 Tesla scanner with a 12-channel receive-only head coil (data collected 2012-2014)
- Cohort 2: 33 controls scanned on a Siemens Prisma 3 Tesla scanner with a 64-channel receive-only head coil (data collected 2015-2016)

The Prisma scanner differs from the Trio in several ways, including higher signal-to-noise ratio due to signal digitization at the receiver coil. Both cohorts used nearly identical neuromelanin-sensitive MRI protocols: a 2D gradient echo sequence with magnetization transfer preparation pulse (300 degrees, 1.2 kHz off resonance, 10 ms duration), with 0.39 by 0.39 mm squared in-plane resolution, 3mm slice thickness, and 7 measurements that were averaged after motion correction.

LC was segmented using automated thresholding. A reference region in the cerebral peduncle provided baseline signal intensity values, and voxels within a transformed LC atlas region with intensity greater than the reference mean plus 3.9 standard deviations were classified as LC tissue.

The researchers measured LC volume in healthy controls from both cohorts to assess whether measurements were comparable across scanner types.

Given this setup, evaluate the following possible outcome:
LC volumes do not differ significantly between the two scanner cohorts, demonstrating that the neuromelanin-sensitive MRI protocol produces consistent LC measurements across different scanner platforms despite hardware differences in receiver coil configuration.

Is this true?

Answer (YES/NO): YES